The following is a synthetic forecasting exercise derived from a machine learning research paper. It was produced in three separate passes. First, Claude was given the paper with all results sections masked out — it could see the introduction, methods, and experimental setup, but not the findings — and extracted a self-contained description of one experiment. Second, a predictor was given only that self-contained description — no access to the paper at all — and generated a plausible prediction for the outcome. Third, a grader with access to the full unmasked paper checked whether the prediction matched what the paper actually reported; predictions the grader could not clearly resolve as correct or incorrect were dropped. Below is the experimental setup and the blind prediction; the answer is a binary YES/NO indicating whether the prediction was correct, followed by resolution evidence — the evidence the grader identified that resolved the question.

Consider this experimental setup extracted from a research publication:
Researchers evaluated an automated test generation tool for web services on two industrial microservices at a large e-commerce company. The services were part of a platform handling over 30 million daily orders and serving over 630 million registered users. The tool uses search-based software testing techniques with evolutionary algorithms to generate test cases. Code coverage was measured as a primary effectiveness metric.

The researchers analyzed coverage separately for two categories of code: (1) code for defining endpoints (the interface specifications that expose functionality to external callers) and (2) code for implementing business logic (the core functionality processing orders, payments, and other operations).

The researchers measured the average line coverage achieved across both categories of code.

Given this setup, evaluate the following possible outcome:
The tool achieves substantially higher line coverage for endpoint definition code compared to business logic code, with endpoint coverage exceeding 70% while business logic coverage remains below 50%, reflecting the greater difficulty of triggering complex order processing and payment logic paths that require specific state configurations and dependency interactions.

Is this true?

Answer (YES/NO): NO